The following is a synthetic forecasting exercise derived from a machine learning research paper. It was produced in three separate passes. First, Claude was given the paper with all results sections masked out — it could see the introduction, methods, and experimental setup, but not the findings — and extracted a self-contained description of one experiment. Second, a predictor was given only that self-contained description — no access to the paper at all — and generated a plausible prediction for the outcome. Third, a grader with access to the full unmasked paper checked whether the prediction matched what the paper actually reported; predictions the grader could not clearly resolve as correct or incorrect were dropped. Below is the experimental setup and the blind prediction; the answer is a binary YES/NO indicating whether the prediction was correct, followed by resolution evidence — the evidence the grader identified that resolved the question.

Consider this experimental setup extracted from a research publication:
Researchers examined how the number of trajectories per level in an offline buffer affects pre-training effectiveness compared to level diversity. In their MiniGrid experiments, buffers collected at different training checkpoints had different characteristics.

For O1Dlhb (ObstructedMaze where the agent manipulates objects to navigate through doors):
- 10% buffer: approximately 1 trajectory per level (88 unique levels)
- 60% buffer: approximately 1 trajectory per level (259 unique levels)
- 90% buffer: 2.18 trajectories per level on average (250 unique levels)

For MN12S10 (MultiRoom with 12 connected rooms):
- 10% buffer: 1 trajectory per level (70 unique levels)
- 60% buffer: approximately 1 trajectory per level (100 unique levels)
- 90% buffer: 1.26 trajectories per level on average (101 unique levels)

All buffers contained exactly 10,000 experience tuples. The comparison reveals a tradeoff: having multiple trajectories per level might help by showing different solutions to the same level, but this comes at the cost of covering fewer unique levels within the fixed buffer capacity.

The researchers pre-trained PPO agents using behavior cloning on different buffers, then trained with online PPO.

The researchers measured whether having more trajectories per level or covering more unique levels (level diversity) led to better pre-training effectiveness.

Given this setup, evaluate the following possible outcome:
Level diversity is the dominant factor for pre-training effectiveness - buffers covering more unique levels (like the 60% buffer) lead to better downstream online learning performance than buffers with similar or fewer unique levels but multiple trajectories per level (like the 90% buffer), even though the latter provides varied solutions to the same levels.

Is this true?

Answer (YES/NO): YES